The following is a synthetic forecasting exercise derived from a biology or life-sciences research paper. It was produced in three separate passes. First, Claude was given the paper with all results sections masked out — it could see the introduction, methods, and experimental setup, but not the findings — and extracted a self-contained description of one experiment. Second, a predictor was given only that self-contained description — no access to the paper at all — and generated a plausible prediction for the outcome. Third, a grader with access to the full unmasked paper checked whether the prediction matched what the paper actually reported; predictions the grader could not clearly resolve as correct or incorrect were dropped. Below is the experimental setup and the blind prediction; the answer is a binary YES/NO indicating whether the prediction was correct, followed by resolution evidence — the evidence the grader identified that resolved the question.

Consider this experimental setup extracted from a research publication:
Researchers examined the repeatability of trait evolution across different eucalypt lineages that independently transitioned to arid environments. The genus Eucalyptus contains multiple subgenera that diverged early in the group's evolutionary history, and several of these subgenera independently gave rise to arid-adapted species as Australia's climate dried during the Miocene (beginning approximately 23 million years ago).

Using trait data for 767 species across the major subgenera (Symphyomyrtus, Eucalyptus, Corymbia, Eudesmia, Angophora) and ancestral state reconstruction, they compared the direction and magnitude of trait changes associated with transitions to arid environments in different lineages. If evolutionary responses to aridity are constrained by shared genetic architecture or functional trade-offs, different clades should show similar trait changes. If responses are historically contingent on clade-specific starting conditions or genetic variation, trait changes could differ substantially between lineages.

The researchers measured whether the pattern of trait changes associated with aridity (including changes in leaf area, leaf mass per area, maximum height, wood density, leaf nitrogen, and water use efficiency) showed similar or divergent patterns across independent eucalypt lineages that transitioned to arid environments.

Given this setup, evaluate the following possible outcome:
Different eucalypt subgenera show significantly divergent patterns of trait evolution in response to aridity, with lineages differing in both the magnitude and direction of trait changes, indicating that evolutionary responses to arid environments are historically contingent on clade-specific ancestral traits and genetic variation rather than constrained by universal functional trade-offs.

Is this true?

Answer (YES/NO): NO